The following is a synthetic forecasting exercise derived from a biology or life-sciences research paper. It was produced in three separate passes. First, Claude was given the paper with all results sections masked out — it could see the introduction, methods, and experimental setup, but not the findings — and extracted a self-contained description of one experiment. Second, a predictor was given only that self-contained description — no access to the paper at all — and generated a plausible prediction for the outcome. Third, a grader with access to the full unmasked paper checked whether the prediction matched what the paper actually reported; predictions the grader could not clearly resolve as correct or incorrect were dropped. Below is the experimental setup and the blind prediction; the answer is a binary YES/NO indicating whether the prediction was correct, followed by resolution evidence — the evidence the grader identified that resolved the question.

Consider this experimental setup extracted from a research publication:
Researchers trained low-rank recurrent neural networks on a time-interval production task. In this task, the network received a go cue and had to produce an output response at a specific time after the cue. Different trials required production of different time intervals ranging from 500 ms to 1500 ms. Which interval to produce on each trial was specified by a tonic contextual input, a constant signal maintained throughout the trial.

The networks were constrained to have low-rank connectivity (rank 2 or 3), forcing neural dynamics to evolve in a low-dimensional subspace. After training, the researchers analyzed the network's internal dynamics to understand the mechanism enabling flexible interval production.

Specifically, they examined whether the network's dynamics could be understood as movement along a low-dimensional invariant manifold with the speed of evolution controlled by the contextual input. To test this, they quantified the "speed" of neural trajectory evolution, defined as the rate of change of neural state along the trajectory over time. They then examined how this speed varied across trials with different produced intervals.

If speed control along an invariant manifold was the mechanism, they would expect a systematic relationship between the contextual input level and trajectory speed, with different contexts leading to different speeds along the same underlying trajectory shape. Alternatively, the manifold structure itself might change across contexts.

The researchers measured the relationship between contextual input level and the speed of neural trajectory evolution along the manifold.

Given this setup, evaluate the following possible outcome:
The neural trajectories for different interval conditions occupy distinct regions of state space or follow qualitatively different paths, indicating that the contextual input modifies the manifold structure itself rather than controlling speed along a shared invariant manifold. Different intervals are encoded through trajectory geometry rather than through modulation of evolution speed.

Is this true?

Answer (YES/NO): NO